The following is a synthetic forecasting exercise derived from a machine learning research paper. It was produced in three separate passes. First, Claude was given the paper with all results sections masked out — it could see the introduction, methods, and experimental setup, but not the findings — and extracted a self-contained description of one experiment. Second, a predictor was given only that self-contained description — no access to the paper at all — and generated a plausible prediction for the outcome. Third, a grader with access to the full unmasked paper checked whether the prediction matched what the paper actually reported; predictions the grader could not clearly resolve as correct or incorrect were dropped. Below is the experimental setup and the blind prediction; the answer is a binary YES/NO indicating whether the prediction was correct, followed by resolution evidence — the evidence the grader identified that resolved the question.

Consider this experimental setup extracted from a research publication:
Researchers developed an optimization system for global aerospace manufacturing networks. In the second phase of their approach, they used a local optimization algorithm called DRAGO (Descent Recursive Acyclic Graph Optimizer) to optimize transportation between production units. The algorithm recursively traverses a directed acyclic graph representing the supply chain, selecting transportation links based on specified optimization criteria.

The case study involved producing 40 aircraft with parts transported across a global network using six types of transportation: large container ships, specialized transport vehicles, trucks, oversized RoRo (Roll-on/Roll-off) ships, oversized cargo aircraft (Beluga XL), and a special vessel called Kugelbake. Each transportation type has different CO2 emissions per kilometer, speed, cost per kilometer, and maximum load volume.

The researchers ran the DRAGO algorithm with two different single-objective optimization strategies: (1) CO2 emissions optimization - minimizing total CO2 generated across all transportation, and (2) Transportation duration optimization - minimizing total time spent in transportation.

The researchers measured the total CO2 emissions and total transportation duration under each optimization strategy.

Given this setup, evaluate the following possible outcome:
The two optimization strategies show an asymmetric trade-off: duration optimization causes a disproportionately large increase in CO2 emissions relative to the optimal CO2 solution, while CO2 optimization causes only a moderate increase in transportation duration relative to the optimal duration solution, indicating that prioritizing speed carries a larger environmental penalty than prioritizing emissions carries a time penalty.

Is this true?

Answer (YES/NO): YES